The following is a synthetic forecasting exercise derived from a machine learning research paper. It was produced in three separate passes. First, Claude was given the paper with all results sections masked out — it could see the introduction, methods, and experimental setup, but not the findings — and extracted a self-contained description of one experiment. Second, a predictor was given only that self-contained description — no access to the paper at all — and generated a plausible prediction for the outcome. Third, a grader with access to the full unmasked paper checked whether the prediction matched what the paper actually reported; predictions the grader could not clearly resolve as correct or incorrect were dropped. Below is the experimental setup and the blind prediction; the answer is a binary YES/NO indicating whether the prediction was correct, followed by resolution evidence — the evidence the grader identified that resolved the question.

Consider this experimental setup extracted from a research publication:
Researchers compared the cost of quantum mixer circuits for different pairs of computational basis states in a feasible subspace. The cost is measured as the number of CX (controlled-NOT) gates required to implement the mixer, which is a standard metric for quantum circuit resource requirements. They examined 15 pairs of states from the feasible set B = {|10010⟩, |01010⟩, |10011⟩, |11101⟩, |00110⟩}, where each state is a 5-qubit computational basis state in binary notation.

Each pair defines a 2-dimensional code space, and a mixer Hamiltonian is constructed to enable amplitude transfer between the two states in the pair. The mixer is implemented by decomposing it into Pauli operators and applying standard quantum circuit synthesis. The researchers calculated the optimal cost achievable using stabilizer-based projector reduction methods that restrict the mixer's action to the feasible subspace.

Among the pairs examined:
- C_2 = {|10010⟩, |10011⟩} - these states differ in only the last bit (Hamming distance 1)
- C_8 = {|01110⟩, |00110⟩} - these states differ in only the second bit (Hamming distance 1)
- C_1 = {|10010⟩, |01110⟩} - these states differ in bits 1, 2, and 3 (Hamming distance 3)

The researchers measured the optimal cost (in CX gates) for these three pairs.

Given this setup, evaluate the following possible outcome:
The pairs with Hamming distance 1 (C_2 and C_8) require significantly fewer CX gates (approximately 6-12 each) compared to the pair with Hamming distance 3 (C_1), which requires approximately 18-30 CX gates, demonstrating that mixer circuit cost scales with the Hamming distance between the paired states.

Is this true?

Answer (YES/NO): NO